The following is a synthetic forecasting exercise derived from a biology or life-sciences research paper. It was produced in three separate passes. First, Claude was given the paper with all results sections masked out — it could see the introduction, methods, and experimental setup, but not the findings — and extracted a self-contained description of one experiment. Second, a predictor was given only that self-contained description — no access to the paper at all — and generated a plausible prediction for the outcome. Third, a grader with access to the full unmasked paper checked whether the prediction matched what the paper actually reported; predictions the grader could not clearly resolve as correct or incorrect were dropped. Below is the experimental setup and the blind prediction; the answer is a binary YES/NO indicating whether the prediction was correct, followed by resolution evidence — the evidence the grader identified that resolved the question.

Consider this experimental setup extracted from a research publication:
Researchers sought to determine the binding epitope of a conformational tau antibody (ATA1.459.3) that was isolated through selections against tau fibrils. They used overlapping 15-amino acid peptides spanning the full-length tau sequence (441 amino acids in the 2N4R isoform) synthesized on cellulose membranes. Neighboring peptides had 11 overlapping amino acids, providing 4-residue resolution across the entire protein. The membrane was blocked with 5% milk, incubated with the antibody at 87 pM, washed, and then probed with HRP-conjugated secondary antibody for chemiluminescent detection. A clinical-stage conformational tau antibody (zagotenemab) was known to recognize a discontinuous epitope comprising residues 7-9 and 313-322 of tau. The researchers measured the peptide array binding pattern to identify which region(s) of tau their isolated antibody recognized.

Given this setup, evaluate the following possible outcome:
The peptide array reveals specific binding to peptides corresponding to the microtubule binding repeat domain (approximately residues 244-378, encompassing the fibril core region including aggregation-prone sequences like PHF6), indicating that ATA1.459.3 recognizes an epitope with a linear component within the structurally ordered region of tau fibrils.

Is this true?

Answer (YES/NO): NO